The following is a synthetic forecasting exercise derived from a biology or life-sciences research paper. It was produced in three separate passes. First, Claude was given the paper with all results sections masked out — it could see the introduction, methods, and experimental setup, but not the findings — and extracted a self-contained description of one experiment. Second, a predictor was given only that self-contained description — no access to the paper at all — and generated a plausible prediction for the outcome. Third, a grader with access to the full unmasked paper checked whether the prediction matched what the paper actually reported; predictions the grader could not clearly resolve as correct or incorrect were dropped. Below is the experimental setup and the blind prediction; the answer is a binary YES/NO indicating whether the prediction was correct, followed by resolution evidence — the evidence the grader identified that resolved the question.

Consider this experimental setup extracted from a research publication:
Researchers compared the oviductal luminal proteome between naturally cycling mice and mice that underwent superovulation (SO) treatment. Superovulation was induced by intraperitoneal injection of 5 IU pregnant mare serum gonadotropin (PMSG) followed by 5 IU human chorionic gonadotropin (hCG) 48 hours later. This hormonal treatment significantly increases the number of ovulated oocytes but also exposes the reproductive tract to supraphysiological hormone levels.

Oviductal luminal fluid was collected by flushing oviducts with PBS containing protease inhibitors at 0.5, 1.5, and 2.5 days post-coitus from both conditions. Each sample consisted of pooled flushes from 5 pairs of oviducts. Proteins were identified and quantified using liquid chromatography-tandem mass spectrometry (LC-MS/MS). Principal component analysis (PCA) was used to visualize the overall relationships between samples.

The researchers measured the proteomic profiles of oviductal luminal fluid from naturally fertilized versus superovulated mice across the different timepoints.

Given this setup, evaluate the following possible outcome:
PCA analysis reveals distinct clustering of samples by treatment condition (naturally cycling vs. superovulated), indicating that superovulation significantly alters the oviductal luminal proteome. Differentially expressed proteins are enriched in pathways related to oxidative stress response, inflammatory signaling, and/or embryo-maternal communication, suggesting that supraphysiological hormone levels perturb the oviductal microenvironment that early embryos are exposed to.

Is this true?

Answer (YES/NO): NO